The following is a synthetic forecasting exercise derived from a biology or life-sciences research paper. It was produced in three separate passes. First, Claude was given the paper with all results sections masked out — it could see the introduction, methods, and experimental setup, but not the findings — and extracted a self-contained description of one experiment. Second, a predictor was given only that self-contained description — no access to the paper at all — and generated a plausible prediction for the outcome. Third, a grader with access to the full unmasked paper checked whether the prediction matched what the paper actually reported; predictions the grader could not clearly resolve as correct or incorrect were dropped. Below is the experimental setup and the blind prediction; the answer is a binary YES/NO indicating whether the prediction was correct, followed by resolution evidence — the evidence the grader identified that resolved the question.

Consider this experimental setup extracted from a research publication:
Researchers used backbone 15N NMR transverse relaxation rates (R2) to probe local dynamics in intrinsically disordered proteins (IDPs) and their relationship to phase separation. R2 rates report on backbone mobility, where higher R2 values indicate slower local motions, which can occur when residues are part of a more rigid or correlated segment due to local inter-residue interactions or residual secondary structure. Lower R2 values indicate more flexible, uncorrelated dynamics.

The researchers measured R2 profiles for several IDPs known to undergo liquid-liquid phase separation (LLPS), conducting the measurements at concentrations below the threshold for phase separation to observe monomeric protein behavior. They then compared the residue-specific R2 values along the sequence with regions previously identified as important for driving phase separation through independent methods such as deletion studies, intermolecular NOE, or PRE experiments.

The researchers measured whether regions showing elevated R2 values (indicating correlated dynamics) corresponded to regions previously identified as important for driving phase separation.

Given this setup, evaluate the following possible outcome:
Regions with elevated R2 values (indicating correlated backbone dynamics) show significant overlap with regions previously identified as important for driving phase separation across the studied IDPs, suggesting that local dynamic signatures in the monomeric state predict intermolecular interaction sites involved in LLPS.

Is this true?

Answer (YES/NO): YES